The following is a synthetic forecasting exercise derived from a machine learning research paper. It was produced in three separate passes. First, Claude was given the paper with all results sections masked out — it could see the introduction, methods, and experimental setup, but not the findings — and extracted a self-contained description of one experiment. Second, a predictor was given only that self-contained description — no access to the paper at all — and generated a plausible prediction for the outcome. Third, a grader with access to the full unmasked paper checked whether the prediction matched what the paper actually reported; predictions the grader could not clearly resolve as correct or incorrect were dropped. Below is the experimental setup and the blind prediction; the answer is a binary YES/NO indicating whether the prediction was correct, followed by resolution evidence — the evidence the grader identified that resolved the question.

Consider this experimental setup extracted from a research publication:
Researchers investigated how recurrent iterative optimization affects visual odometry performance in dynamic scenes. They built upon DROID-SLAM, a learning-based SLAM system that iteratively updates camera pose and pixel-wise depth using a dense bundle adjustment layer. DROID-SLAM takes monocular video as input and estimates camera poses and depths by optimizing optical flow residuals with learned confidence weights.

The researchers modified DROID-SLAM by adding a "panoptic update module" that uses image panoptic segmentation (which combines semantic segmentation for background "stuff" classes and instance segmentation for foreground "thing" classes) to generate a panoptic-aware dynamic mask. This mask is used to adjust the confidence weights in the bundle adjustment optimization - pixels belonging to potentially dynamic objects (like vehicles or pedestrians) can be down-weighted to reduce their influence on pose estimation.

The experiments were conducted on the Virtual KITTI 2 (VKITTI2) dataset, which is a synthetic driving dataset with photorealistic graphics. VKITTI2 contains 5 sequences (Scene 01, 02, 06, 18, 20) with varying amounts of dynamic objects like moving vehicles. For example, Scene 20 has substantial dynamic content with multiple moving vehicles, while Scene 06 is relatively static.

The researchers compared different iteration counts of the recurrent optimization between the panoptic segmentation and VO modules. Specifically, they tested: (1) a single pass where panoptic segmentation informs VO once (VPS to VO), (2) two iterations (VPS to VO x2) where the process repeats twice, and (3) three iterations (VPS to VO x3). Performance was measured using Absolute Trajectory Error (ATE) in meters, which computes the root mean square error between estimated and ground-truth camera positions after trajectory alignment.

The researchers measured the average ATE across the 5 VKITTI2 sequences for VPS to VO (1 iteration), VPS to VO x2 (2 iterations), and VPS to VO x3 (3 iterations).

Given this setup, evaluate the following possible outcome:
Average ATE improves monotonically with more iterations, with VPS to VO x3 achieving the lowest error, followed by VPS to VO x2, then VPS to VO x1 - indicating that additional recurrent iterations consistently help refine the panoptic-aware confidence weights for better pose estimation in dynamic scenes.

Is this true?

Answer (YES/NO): YES